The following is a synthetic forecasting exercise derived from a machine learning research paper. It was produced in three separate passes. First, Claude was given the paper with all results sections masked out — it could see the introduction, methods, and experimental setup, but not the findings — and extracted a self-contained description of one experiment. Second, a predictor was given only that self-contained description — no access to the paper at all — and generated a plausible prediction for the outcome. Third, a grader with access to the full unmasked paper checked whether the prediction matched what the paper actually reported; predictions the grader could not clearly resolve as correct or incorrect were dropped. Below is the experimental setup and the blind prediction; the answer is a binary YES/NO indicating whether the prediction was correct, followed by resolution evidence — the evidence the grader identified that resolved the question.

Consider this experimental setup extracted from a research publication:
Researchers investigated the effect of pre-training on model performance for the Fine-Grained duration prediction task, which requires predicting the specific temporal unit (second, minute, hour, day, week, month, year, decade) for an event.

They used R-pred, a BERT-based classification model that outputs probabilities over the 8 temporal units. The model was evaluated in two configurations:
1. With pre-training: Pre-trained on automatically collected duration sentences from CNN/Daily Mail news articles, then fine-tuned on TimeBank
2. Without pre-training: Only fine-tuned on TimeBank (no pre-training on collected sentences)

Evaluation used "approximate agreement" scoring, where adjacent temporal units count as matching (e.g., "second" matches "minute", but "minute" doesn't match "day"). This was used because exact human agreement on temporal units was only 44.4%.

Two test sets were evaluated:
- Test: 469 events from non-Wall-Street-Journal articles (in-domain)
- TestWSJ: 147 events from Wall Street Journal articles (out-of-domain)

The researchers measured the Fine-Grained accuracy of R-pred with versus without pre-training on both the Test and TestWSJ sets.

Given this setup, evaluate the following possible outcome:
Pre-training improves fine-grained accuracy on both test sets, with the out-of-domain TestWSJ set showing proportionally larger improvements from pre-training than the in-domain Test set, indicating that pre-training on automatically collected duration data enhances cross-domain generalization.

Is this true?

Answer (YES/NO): NO